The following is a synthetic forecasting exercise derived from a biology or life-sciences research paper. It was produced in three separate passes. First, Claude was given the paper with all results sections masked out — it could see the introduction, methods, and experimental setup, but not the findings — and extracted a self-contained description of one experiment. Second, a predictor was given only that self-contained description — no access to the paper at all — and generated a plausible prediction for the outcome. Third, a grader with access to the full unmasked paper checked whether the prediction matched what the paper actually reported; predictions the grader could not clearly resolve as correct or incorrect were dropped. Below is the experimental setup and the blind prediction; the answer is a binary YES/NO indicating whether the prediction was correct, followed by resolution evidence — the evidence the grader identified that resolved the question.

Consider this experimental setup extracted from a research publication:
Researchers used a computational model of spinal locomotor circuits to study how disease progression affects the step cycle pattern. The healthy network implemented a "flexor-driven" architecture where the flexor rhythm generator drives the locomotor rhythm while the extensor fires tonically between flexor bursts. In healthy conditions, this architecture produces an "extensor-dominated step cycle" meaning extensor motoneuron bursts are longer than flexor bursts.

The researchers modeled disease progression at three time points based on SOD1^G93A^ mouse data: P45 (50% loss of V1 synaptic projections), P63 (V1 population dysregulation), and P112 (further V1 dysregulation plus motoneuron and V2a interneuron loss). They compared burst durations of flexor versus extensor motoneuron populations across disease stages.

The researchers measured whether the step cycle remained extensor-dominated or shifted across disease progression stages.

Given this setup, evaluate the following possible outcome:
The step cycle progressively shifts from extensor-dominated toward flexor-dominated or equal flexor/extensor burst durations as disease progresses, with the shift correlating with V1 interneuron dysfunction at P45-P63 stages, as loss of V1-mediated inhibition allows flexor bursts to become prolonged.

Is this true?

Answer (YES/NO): YES